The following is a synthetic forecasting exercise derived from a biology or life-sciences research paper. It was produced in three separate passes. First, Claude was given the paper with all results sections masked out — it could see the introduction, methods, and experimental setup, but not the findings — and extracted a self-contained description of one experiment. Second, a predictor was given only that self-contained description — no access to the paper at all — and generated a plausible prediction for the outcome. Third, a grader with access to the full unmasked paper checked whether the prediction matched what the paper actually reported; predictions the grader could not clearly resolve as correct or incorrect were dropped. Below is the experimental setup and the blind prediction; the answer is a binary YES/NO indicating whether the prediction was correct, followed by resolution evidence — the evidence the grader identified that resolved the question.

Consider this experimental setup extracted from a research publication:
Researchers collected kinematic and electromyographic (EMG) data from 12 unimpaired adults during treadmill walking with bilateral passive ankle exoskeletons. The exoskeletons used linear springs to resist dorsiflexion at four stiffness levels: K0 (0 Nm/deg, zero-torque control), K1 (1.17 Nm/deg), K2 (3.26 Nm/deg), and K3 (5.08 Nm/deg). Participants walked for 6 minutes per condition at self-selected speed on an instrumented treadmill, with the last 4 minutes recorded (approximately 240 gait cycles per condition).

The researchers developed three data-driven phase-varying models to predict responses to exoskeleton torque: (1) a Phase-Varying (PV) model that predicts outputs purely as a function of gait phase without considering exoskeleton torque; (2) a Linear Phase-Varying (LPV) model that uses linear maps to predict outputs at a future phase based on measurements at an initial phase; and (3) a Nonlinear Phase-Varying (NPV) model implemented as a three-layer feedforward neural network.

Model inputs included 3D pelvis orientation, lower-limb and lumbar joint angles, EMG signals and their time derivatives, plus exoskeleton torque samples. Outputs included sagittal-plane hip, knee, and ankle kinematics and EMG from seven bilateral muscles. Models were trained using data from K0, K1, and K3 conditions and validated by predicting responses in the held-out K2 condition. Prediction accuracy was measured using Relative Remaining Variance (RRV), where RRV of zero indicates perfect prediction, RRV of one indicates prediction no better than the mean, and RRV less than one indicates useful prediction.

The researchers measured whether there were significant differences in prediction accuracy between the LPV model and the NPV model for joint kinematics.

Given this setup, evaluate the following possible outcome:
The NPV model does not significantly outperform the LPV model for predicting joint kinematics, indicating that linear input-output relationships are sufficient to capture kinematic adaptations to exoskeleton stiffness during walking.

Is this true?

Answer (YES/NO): YES